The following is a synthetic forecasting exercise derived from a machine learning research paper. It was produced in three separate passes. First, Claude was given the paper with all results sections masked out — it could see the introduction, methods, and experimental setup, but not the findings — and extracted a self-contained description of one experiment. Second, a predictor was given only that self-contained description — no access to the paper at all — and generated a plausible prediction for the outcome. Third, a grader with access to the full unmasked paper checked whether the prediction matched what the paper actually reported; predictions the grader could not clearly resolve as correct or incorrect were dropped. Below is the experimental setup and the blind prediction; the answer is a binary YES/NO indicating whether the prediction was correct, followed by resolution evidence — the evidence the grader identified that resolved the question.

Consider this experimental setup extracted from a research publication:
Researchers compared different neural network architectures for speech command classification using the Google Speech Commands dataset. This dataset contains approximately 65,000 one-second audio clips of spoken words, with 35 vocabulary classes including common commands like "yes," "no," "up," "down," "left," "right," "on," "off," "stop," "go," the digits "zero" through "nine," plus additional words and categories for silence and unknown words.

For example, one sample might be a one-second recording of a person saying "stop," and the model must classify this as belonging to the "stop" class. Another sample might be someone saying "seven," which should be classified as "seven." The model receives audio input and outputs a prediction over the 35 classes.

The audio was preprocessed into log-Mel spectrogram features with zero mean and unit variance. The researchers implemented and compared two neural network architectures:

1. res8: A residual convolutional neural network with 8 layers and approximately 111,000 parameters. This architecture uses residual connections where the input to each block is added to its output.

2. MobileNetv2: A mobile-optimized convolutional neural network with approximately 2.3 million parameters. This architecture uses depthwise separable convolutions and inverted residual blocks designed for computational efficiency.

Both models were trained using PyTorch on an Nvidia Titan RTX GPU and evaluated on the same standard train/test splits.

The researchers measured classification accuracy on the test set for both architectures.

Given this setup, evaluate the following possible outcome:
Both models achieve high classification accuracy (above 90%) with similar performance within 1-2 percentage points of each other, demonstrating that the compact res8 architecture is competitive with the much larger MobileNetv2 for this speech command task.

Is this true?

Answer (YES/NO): YES